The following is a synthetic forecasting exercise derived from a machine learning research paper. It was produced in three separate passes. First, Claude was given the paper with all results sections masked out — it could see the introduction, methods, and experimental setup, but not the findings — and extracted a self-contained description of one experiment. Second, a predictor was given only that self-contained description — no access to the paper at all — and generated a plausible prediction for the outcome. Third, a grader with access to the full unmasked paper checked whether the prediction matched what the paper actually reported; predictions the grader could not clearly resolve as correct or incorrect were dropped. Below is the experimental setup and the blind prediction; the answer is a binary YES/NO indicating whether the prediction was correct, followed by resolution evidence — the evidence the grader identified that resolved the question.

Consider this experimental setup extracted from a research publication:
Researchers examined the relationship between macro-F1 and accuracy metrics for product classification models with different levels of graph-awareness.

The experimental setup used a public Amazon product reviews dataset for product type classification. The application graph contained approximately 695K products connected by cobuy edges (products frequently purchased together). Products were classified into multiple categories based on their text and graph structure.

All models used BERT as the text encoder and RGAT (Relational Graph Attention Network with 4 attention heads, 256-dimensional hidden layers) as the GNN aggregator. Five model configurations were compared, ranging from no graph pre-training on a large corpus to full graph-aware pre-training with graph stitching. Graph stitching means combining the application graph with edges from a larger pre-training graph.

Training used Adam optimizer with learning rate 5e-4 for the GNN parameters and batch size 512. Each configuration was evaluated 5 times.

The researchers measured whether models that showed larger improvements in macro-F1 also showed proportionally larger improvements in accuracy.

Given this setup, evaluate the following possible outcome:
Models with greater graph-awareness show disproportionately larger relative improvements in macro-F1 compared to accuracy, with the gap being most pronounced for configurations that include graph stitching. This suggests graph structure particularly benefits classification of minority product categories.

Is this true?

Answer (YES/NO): YES